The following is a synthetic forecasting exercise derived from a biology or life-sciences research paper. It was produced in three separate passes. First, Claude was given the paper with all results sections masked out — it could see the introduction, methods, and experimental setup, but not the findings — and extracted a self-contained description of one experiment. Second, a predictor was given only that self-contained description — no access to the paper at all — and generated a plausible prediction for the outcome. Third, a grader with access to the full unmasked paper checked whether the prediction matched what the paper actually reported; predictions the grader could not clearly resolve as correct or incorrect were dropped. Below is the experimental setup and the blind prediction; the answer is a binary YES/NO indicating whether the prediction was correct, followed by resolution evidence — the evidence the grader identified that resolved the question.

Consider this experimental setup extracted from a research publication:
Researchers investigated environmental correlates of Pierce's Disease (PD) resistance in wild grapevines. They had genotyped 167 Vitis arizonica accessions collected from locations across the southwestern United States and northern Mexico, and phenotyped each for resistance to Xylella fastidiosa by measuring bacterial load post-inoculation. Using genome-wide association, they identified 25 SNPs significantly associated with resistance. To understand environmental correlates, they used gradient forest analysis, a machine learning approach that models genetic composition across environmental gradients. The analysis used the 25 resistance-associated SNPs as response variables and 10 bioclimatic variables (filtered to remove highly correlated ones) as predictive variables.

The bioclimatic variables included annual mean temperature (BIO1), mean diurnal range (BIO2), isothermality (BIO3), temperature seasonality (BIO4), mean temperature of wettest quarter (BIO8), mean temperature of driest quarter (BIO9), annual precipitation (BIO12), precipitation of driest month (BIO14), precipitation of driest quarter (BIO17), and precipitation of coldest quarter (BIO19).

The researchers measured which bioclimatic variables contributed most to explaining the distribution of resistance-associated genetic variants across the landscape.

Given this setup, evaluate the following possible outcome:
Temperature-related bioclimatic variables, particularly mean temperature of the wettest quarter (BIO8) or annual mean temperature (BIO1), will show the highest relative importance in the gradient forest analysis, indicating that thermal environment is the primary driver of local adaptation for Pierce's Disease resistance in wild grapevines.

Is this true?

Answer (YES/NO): YES